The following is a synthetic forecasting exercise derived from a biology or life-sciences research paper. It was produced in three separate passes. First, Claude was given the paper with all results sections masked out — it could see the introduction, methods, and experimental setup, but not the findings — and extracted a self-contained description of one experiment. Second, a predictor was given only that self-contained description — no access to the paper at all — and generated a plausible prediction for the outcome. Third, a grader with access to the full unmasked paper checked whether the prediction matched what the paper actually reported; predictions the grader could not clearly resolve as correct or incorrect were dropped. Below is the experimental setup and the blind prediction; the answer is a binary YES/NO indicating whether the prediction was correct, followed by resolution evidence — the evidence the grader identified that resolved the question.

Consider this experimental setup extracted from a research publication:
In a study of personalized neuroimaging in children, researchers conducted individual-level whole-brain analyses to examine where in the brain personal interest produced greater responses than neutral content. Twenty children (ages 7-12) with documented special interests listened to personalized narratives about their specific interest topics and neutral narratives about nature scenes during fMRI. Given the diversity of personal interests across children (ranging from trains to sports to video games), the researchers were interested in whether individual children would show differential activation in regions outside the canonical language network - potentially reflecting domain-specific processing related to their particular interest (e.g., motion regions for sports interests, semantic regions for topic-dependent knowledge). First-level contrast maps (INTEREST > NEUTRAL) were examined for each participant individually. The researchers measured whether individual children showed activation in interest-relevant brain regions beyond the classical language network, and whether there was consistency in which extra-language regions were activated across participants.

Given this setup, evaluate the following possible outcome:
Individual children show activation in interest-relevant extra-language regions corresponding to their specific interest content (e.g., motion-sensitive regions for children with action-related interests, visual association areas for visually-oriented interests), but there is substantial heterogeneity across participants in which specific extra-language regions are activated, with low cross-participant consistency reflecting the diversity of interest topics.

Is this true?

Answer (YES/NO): NO